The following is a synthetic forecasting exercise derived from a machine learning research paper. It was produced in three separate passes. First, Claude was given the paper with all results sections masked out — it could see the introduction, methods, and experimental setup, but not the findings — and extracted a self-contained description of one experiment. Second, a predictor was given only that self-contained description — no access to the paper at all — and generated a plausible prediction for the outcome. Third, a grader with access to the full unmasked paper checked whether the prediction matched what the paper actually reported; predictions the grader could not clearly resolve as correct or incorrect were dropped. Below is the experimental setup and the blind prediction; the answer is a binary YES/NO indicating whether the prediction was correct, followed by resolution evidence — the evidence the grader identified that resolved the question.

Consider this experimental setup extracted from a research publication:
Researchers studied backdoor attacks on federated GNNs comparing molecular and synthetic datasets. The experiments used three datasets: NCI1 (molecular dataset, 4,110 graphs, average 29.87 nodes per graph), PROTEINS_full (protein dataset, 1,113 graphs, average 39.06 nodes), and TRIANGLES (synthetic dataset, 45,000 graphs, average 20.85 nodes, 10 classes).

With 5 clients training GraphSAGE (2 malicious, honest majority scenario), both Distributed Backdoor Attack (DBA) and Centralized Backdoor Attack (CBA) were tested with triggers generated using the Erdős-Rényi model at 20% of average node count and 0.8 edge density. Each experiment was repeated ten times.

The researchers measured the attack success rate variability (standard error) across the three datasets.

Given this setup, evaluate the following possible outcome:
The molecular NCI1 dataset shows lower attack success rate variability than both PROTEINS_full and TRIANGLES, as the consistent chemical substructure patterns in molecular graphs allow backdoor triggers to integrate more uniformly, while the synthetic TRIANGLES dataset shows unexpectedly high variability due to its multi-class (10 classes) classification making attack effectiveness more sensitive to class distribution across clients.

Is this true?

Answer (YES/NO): NO